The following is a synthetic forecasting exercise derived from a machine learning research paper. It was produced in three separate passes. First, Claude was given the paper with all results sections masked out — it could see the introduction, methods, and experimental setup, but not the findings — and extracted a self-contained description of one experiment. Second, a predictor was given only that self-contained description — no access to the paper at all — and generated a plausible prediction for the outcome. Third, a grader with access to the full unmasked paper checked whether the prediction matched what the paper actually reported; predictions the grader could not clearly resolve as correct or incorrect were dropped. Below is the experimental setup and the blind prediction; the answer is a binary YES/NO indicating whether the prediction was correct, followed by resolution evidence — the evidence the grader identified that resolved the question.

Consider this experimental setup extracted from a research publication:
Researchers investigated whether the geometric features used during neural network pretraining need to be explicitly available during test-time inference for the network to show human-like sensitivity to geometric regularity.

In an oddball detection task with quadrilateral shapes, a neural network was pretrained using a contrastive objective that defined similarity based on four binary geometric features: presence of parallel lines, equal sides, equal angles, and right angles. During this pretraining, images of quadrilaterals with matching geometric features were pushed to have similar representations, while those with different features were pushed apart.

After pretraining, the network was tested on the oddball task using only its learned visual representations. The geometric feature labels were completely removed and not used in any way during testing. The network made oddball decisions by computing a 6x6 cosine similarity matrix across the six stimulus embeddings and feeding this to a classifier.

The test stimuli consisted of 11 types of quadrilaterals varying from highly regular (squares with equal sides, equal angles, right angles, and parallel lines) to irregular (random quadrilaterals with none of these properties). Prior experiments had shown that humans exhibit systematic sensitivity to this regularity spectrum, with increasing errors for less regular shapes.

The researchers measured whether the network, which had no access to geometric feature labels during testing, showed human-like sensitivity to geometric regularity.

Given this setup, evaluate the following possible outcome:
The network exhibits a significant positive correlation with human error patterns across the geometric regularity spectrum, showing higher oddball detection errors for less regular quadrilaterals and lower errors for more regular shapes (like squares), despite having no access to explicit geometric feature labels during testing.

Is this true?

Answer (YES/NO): YES